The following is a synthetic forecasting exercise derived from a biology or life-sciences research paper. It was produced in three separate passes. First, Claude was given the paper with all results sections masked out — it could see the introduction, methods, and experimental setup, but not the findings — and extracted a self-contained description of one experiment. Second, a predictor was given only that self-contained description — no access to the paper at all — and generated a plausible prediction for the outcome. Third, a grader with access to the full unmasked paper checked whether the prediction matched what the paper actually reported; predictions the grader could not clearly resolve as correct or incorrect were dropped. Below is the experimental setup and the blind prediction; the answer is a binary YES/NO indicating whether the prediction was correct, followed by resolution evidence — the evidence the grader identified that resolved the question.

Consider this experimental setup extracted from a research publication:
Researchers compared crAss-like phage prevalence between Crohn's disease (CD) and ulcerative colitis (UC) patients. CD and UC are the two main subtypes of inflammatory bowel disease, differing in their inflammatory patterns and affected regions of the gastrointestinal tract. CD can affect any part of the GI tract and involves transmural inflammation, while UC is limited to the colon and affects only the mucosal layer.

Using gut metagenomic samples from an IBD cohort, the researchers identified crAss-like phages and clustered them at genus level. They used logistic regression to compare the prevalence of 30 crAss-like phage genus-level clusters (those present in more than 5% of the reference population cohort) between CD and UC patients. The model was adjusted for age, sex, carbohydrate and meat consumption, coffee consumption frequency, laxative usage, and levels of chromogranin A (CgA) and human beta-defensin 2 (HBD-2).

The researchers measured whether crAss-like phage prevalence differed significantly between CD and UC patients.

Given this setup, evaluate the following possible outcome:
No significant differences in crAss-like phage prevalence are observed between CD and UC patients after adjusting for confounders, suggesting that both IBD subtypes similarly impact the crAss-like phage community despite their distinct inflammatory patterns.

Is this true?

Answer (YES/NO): YES